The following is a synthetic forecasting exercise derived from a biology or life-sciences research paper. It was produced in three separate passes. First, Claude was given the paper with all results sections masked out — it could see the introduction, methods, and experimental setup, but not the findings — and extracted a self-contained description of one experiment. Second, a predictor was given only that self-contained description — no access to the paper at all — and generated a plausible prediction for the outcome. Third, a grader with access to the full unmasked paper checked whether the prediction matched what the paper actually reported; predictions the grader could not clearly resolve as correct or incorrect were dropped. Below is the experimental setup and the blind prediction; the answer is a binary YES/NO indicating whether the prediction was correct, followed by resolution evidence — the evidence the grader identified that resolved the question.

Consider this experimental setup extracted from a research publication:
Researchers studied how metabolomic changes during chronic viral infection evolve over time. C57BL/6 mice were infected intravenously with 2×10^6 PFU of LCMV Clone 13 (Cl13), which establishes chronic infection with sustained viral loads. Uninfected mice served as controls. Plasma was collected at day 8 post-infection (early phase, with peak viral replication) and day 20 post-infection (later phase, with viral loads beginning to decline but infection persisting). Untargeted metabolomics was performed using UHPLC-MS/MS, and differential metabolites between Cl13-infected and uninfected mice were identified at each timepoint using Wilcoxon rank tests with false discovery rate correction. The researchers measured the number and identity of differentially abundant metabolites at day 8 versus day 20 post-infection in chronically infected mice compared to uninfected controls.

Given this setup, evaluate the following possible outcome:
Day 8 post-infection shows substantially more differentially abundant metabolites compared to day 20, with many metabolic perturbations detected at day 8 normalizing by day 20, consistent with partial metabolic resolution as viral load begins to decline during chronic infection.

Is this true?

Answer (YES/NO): NO